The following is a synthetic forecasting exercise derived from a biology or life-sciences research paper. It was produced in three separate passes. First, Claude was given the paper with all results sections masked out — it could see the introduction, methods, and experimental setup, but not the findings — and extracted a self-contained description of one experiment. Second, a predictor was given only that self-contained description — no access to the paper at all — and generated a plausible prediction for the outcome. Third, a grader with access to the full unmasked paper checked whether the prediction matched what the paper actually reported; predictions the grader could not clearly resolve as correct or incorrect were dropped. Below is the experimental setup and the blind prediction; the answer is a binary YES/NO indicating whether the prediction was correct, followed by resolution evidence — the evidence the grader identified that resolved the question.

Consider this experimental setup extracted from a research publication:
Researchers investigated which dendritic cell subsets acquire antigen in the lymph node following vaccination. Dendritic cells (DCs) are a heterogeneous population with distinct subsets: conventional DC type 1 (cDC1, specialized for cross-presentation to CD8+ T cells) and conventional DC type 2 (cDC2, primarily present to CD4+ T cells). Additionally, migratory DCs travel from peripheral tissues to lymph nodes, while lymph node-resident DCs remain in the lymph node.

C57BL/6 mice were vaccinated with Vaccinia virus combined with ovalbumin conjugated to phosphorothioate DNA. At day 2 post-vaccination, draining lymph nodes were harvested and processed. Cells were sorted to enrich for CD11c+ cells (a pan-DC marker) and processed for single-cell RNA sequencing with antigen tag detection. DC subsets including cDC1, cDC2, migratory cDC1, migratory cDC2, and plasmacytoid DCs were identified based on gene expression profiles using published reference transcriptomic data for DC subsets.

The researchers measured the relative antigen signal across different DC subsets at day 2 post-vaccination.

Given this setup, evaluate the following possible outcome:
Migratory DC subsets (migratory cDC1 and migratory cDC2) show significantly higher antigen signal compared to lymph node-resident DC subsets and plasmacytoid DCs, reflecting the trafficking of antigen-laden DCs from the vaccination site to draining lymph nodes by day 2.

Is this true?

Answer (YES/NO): NO